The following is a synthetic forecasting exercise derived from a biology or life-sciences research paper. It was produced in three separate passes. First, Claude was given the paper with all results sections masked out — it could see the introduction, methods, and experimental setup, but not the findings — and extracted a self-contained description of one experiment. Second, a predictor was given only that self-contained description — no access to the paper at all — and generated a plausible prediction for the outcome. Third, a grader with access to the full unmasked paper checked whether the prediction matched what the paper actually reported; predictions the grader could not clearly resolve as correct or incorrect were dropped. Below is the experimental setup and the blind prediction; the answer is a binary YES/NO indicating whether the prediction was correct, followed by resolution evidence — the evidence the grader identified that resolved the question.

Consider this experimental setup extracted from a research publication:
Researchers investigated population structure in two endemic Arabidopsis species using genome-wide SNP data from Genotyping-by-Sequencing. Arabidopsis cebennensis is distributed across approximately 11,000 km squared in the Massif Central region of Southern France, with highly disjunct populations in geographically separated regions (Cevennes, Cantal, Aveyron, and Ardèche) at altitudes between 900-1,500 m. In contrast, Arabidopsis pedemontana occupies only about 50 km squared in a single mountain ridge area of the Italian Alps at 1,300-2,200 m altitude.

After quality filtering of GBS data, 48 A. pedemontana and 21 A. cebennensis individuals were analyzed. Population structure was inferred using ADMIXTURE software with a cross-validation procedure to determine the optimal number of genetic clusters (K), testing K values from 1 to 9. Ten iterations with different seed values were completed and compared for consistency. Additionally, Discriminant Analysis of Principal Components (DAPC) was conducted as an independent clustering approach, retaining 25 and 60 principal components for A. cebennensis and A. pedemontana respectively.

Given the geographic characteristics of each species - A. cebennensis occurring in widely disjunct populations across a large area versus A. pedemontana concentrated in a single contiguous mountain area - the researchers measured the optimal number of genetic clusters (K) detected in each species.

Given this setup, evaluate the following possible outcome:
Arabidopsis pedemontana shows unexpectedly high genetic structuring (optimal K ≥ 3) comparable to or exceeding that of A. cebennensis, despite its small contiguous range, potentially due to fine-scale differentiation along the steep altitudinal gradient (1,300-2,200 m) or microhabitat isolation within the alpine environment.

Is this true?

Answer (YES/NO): NO